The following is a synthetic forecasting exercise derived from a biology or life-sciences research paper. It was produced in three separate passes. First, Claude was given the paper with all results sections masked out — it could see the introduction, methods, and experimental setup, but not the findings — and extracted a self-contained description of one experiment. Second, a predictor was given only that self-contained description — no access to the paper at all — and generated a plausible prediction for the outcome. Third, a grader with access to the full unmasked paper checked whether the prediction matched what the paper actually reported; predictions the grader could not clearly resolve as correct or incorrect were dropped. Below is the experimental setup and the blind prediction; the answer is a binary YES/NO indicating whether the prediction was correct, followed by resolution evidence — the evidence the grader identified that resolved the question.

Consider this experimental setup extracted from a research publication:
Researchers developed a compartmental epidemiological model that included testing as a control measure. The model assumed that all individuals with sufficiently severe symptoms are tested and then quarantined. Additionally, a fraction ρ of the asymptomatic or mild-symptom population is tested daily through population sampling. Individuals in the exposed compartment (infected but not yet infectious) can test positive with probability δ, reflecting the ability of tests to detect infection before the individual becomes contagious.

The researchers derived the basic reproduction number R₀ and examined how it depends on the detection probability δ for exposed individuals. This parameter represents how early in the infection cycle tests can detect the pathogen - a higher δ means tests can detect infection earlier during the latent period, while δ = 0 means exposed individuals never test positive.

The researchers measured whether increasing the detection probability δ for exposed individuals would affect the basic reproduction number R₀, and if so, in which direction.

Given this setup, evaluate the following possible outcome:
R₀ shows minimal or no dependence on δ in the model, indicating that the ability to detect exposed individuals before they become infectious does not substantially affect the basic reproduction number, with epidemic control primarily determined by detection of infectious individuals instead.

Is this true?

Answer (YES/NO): NO